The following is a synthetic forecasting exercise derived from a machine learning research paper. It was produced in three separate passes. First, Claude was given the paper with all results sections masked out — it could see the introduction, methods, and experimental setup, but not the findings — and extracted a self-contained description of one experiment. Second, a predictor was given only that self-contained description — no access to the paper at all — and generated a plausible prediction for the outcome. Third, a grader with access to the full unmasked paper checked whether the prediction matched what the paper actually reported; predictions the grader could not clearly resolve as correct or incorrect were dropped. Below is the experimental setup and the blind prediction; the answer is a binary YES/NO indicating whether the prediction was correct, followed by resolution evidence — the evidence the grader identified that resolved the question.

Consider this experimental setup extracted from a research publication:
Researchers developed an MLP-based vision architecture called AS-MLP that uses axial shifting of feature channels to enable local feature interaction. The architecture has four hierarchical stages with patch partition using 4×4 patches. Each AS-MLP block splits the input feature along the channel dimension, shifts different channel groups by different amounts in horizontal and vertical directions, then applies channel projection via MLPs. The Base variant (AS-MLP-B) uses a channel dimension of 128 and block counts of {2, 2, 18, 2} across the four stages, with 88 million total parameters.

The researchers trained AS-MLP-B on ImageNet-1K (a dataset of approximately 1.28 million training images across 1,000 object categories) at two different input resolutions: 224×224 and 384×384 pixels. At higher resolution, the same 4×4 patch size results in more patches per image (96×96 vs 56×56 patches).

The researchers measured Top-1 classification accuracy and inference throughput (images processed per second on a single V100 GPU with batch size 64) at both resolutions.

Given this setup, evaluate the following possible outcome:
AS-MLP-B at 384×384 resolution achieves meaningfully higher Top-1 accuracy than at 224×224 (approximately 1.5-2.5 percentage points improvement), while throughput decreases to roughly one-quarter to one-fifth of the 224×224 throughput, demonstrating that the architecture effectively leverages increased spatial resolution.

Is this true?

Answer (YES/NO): NO